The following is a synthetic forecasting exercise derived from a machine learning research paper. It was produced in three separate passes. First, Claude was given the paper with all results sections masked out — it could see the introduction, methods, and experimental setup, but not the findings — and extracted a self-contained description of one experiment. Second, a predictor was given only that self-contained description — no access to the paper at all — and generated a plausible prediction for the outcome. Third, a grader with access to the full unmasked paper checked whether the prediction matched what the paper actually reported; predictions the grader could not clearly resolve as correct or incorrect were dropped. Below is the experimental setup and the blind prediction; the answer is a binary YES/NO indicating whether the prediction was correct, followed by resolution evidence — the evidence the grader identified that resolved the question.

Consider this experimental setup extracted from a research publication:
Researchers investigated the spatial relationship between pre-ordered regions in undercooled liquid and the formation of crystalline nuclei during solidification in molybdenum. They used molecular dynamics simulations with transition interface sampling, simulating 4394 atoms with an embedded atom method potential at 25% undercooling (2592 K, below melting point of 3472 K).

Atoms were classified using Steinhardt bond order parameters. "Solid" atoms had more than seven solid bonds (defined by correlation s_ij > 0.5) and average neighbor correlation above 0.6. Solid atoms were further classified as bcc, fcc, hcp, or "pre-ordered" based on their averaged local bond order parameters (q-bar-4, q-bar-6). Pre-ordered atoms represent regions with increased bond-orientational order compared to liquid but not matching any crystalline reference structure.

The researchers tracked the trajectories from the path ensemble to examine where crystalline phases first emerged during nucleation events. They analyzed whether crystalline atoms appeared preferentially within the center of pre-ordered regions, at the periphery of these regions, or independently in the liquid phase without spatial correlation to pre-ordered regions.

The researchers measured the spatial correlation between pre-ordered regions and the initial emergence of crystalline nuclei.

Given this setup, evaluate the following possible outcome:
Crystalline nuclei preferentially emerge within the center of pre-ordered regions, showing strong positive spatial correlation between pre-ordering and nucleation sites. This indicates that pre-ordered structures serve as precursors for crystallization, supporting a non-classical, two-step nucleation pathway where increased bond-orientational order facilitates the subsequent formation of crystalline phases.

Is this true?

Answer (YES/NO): YES